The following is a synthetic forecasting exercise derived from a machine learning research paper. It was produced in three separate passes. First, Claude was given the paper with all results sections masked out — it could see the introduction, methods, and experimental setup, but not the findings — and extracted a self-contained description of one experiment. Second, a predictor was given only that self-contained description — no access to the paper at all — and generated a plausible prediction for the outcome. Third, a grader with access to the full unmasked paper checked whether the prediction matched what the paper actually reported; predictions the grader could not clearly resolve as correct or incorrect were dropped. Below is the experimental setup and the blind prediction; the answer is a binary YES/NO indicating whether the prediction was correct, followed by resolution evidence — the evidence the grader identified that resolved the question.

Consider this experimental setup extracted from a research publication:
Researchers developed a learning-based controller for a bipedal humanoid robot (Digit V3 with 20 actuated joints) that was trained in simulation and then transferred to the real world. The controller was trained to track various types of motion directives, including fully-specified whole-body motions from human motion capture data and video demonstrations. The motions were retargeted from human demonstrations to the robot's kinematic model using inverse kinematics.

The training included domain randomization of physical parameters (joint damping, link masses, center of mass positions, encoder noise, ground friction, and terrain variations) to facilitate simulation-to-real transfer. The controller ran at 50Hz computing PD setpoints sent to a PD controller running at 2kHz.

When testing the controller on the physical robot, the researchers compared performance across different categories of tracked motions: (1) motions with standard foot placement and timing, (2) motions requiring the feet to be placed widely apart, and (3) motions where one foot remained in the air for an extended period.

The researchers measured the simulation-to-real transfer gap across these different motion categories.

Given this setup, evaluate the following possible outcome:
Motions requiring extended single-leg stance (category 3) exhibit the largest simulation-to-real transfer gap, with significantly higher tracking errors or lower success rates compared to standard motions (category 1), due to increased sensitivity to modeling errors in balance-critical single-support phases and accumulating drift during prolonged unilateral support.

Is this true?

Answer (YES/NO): NO